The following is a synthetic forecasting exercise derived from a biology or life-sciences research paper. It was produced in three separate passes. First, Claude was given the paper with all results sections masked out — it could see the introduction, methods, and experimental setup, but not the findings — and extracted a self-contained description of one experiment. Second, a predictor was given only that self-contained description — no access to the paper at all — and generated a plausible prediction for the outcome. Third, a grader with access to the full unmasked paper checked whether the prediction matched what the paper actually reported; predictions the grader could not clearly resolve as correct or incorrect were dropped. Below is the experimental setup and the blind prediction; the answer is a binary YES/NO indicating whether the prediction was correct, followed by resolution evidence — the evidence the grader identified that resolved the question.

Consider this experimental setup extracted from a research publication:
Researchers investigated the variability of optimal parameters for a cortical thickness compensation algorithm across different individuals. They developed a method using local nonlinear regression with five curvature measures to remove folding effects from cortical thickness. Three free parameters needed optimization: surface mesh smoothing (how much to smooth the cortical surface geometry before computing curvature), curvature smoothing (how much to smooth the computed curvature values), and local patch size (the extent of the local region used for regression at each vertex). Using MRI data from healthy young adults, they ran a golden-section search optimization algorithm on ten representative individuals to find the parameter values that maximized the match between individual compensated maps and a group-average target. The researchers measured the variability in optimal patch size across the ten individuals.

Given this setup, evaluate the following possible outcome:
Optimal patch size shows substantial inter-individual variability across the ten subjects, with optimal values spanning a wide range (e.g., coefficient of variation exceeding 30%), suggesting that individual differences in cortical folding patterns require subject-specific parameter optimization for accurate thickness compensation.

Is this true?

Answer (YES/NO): NO